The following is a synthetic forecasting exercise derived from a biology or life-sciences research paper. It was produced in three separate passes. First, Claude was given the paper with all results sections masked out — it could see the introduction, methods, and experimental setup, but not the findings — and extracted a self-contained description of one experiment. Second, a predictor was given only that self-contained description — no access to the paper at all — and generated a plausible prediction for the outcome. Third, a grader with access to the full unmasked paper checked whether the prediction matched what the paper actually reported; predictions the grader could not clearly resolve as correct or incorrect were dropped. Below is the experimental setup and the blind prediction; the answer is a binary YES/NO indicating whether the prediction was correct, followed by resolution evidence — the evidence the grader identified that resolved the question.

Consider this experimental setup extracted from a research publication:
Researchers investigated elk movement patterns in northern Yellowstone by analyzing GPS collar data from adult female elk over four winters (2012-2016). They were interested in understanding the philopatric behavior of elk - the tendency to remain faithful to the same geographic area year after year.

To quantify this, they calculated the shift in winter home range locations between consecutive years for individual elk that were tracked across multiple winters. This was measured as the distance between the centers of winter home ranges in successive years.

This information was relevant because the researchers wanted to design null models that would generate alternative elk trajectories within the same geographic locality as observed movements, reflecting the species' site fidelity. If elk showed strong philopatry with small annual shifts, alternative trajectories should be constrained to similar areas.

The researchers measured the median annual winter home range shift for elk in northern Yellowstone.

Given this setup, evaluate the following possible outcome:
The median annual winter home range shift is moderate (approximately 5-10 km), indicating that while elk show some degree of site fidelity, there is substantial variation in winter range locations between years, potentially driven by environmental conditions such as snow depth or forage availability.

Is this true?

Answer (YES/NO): NO